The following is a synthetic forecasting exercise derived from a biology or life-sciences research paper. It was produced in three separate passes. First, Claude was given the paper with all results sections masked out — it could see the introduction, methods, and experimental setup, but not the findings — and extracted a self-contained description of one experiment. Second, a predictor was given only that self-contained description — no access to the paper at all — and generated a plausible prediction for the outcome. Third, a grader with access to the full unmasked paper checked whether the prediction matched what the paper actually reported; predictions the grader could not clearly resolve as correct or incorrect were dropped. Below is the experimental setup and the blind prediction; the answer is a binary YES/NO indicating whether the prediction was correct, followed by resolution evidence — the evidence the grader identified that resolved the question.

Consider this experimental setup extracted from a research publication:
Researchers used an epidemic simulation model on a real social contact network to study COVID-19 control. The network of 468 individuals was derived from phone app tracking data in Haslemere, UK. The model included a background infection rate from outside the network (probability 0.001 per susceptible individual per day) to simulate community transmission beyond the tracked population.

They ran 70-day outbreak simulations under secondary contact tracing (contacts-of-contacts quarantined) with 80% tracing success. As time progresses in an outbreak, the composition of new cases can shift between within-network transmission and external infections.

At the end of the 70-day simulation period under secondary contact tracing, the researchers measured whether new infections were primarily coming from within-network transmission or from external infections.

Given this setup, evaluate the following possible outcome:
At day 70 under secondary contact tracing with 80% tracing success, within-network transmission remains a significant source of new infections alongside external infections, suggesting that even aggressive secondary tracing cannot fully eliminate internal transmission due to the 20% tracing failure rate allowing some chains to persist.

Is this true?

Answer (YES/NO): NO